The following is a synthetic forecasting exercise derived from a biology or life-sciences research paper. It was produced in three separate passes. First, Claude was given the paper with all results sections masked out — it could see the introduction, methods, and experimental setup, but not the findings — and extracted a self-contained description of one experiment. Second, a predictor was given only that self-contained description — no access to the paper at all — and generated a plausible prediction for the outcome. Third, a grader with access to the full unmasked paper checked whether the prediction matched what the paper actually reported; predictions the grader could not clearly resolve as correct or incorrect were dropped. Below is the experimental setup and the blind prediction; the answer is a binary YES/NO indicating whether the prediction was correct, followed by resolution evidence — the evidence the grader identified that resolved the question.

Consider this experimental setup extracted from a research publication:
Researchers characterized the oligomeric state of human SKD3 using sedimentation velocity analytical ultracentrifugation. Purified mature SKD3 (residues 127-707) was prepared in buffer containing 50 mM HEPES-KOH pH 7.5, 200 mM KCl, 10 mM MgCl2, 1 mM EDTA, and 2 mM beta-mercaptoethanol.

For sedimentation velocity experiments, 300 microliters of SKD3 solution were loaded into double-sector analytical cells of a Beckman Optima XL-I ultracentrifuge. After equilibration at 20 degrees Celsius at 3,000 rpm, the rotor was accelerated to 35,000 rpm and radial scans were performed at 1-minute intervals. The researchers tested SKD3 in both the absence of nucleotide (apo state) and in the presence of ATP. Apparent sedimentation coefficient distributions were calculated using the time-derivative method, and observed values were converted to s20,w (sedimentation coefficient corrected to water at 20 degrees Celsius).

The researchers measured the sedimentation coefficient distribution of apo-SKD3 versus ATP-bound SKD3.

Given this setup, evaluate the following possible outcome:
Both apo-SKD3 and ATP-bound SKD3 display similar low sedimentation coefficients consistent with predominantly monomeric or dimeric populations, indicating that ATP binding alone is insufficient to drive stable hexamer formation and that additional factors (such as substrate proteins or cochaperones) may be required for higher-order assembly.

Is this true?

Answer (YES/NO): NO